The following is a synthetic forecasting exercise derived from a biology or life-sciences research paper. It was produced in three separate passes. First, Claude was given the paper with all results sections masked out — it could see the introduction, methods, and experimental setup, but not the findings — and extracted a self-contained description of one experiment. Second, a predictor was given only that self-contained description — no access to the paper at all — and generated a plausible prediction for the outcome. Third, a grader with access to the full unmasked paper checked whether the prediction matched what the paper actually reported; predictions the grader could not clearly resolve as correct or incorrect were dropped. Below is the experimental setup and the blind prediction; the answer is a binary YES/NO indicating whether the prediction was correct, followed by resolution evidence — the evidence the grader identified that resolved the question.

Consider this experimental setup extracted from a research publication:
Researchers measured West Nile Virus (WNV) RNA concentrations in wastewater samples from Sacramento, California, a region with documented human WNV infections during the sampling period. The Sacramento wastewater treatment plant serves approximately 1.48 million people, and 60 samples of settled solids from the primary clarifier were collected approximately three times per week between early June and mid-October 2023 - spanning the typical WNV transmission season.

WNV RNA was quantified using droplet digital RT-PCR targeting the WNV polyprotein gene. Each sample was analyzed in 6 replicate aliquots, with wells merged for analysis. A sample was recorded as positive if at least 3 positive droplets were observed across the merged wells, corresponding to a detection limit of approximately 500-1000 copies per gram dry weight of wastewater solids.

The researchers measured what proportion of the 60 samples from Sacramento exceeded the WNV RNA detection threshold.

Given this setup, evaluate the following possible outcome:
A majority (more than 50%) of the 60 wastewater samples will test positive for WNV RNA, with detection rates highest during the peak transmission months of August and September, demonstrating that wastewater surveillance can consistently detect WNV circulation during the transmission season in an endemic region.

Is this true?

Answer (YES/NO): NO